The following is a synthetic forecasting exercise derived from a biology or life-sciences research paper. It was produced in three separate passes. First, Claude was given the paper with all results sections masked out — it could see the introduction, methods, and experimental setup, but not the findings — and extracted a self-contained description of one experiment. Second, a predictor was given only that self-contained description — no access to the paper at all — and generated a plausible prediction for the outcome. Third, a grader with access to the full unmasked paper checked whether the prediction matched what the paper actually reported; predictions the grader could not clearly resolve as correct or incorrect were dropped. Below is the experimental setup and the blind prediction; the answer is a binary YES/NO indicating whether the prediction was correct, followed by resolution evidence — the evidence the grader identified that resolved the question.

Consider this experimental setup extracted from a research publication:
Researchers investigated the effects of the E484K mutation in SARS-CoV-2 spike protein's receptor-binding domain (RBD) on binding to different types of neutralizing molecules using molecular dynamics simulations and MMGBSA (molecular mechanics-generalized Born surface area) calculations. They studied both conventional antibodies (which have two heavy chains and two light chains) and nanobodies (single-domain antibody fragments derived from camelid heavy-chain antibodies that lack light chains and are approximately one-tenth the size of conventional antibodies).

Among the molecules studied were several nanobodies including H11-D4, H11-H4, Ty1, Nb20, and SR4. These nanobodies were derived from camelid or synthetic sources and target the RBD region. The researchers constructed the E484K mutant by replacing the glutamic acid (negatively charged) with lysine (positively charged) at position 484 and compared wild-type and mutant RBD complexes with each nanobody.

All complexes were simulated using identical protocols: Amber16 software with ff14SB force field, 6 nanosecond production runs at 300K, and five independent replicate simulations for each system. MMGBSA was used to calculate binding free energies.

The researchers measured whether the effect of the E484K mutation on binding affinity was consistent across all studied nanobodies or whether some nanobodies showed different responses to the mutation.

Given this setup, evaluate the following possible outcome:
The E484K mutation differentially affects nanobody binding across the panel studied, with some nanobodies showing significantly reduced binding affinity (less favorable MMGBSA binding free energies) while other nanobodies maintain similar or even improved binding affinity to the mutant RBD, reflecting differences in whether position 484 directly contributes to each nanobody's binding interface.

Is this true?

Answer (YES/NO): YES